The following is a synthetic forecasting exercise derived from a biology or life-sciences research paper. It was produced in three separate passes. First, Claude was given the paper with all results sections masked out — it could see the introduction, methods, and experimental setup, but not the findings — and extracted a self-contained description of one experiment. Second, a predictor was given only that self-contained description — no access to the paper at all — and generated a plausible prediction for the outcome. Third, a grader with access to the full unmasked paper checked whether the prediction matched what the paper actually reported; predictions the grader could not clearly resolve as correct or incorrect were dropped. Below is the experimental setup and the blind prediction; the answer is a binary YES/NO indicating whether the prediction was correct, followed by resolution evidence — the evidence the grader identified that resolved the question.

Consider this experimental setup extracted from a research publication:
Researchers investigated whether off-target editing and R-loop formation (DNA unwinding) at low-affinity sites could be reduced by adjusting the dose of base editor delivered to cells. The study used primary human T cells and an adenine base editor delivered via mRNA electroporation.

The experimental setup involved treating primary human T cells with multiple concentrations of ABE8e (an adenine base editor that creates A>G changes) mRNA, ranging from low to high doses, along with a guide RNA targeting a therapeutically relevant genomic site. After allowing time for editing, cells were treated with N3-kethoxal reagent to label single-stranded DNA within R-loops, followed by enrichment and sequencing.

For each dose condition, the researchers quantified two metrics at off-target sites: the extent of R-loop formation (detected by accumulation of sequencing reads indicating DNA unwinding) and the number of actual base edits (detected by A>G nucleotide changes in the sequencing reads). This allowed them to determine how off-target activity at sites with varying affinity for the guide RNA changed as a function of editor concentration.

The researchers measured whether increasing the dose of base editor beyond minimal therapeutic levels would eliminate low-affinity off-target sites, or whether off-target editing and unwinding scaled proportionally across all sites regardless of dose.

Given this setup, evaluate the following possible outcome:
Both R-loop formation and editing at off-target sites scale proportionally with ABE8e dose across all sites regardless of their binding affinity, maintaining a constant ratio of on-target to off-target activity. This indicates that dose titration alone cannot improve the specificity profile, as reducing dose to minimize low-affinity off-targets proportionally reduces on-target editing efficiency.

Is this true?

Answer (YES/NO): NO